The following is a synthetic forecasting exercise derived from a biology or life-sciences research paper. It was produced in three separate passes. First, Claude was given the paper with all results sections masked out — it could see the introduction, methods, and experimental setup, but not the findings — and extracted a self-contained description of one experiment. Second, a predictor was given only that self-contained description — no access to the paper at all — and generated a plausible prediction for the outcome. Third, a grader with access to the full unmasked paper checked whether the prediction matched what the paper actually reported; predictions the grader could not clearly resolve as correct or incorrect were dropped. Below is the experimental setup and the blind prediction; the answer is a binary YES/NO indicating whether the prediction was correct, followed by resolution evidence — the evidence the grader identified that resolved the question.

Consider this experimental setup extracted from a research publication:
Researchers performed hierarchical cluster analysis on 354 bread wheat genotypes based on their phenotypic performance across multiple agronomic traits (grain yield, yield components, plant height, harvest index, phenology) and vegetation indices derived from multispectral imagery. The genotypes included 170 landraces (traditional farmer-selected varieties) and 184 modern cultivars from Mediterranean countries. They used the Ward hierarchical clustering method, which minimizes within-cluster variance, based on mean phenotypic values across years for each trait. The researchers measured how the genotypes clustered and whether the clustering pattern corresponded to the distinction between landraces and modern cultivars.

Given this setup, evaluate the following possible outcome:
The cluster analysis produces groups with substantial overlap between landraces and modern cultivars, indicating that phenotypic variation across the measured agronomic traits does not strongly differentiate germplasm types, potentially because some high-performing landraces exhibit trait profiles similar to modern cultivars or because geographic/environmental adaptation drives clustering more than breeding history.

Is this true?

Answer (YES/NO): NO